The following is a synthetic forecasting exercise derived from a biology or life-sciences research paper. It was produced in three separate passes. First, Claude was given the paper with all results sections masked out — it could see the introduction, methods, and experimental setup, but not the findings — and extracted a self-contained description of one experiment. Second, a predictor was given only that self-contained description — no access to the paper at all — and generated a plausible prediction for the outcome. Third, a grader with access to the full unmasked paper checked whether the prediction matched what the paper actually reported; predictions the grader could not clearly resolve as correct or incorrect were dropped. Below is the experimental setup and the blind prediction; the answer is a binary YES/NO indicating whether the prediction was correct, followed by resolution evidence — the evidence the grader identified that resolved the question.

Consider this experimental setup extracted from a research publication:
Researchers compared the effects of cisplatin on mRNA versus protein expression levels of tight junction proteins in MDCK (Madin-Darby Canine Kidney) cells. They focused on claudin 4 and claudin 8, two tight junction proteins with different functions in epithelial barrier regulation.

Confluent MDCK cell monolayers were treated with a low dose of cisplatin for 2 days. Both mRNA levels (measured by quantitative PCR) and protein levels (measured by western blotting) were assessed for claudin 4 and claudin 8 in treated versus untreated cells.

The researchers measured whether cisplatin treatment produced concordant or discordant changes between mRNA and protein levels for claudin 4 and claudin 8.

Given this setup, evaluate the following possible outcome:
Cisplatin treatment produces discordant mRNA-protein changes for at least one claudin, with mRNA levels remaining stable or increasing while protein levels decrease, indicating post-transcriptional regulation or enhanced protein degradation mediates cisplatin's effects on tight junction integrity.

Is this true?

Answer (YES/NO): YES